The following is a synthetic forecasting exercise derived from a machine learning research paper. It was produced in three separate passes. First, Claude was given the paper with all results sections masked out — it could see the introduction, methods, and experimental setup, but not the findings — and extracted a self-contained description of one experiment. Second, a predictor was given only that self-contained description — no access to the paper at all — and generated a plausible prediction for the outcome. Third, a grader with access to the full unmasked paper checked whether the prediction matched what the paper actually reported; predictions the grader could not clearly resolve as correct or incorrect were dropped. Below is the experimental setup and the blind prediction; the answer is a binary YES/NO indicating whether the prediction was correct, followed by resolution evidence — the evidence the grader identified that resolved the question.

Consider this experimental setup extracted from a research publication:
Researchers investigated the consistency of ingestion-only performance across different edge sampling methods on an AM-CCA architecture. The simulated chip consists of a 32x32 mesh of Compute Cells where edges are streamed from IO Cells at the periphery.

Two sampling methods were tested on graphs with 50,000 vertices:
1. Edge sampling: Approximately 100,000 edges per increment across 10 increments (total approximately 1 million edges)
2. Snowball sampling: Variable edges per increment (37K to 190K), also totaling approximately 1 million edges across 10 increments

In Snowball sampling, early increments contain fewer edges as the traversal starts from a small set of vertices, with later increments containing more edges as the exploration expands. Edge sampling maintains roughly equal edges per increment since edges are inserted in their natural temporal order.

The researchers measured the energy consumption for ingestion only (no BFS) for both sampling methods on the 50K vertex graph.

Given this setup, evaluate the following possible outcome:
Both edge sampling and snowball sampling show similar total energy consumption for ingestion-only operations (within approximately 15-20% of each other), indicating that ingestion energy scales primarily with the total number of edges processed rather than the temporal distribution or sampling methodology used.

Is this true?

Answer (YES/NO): YES